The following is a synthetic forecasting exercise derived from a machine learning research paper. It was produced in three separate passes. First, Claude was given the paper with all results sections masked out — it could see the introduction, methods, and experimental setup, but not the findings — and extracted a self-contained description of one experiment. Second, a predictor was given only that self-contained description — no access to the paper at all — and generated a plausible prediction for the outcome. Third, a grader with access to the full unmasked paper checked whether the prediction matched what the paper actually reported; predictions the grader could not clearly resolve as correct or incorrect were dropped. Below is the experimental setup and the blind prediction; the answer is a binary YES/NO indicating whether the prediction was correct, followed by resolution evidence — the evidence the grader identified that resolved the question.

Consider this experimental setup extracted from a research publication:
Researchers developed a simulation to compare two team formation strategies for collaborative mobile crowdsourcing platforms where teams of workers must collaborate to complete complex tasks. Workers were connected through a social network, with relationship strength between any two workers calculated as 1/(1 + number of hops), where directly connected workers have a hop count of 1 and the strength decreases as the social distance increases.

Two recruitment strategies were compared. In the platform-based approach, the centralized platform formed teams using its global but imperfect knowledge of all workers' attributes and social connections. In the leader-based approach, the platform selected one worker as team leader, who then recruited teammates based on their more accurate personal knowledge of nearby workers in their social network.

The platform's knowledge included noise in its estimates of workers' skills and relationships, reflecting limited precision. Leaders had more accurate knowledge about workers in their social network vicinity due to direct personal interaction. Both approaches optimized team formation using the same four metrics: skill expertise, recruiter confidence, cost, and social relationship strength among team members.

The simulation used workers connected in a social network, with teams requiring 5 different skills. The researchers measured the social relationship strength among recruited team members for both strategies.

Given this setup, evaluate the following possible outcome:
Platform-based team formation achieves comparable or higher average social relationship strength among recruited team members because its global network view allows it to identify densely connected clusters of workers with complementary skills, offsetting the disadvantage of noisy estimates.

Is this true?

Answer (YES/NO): NO